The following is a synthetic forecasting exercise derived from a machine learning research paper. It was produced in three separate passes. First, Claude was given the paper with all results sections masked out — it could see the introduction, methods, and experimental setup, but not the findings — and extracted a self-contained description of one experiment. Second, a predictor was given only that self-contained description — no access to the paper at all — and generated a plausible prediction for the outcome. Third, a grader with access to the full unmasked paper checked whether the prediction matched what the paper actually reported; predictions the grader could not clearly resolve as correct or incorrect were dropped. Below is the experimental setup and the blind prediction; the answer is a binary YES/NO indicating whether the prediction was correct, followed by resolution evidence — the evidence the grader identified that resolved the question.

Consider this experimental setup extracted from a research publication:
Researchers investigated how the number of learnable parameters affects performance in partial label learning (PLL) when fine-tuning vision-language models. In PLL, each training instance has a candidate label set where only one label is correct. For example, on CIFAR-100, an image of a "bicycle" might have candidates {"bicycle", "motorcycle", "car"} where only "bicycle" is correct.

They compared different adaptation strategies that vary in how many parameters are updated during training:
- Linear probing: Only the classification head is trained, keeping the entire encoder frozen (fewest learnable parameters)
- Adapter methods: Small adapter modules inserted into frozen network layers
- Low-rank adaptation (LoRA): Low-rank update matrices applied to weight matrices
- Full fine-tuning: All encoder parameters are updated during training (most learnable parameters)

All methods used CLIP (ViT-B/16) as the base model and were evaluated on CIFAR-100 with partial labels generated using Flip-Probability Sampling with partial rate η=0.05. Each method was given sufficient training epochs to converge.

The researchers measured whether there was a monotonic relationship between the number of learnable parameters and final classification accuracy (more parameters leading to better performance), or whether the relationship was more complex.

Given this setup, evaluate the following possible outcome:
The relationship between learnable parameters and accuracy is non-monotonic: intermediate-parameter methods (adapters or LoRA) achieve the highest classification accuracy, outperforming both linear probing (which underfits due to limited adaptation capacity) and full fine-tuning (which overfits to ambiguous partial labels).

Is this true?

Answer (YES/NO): YES